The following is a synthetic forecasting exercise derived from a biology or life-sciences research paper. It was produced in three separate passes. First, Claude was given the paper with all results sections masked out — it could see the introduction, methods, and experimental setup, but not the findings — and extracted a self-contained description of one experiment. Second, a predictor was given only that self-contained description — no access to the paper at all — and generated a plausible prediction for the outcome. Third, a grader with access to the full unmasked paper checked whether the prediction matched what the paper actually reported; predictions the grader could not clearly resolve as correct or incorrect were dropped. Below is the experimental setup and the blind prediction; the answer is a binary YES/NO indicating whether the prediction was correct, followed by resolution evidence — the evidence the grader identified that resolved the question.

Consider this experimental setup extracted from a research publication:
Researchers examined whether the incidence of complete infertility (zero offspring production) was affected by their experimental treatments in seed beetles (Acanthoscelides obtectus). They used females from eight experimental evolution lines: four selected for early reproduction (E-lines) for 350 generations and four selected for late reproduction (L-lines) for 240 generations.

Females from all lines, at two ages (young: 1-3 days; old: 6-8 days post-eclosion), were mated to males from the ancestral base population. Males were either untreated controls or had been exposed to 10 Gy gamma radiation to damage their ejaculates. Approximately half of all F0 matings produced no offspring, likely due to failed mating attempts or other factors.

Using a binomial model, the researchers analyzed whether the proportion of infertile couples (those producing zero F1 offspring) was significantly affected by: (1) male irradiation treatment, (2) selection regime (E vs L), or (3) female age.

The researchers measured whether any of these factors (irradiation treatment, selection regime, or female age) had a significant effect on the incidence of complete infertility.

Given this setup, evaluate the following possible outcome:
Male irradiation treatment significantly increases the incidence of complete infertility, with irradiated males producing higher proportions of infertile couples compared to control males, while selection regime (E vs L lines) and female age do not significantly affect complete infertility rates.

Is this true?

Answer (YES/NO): NO